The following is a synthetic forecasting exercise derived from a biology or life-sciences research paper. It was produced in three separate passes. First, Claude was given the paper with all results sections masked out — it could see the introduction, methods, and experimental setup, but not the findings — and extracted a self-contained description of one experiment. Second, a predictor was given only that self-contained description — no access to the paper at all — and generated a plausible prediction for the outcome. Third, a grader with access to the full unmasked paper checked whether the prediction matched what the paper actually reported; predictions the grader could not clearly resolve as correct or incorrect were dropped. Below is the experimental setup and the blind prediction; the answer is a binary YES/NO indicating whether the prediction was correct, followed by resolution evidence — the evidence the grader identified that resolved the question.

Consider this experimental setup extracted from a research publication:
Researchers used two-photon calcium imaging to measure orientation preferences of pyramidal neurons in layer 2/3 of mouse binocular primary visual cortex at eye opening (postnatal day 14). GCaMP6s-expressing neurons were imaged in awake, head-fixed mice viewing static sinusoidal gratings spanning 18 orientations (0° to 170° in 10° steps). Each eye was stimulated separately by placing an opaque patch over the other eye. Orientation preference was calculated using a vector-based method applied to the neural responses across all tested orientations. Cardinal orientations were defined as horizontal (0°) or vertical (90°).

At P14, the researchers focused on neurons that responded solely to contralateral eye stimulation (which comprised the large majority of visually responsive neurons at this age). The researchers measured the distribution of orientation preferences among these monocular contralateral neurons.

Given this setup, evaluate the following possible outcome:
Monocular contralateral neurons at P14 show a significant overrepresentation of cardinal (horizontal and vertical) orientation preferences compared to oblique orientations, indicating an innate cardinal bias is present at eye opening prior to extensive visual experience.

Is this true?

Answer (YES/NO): NO